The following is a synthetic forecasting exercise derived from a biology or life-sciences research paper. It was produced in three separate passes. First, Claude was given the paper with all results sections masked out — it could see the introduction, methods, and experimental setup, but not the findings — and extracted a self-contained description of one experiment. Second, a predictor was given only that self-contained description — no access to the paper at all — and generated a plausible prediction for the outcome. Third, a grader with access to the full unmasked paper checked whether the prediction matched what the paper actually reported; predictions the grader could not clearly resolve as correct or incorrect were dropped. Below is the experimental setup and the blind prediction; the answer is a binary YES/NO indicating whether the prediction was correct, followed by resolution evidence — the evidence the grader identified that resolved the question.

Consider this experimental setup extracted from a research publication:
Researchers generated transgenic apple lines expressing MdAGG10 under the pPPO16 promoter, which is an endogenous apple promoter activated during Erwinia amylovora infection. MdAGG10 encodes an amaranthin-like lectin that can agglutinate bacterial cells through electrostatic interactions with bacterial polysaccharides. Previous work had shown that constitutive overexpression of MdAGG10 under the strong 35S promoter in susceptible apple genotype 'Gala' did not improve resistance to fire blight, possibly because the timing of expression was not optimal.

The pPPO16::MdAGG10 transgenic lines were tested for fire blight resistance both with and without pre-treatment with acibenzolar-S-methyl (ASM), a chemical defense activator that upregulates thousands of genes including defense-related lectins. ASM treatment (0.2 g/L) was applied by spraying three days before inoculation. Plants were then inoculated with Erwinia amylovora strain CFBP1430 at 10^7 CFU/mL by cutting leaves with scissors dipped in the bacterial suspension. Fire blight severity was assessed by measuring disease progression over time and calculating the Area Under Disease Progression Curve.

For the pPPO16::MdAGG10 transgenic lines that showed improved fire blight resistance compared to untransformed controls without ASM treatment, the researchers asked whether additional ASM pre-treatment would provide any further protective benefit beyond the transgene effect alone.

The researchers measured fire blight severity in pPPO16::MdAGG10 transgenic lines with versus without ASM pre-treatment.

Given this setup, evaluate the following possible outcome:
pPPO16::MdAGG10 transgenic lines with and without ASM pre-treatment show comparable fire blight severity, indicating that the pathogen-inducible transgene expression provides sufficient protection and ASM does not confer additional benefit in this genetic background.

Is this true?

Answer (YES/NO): NO